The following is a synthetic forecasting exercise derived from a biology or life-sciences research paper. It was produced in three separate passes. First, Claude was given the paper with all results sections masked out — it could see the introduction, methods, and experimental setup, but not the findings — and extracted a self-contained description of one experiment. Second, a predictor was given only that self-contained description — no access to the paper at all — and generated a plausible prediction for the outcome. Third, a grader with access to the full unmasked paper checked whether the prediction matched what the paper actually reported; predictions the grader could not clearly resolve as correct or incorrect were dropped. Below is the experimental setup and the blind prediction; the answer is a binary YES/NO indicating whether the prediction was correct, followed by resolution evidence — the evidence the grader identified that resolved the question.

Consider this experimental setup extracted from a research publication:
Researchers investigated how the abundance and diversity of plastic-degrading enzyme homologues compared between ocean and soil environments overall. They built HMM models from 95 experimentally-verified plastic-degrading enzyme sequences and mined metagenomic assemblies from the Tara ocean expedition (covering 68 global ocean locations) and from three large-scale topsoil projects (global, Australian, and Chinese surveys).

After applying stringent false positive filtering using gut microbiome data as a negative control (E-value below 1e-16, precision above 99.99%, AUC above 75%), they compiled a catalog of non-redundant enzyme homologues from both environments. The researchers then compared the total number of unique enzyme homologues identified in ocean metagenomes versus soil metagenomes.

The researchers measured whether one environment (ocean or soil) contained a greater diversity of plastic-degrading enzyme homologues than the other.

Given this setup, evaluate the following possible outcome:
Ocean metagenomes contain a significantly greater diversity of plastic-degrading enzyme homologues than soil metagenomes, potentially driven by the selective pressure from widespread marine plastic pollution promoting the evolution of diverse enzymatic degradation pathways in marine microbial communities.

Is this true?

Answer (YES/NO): NO